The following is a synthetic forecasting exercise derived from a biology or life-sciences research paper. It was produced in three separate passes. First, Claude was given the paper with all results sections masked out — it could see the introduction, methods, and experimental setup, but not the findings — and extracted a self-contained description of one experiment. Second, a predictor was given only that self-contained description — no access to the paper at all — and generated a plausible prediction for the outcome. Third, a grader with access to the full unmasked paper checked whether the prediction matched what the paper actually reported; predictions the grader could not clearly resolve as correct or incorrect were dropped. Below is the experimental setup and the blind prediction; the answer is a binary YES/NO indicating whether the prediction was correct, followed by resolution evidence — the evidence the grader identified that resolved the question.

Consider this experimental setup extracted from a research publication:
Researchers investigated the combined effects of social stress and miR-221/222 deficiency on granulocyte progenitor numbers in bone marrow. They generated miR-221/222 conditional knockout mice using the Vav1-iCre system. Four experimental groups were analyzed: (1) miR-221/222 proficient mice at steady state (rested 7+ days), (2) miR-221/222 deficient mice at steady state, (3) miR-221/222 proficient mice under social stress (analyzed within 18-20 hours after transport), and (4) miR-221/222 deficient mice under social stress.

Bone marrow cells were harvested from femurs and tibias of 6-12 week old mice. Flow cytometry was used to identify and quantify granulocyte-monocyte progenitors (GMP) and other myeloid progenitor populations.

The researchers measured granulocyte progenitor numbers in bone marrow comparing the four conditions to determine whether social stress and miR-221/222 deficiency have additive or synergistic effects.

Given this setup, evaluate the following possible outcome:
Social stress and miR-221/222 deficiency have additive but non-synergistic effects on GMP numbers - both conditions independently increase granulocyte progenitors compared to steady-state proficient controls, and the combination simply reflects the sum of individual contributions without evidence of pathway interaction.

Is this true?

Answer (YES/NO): NO